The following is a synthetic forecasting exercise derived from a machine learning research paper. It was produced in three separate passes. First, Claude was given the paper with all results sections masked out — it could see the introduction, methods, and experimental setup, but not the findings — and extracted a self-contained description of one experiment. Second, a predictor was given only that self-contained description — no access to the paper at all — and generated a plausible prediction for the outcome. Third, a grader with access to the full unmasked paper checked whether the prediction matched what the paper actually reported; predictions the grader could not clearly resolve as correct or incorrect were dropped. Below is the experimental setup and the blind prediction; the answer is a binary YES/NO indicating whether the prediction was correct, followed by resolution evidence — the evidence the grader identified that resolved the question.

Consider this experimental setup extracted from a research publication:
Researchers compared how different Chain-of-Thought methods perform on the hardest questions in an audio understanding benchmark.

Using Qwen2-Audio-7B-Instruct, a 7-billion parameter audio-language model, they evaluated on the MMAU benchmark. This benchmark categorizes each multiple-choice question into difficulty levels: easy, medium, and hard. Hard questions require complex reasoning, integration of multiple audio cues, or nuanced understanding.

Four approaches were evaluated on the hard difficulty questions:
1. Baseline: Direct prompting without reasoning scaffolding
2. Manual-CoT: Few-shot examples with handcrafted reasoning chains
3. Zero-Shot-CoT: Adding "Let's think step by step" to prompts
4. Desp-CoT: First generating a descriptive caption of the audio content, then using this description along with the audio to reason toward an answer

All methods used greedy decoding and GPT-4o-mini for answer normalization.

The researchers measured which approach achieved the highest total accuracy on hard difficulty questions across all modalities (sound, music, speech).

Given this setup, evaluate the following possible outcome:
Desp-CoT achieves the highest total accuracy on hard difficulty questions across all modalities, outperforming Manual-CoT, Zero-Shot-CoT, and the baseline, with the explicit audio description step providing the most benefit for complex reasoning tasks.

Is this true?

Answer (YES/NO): NO